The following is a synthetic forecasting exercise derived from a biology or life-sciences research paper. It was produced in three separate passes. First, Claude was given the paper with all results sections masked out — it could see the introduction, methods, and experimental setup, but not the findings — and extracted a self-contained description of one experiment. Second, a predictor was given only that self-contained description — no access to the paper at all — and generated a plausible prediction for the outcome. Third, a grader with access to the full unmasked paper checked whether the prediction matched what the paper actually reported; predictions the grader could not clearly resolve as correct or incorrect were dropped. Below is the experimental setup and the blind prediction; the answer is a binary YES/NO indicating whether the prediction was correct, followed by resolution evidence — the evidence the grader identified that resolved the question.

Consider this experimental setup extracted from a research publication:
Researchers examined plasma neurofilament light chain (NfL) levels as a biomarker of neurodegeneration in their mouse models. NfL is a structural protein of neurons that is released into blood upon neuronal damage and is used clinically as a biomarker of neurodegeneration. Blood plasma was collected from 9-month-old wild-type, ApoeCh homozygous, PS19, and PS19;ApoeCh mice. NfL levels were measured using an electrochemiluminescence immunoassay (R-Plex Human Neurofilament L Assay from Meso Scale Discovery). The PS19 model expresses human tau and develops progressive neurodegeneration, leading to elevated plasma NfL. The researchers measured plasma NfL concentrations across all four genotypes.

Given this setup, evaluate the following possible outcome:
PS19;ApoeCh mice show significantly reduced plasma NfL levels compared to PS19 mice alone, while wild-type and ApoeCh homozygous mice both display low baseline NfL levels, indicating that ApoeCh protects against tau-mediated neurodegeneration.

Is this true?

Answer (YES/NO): NO